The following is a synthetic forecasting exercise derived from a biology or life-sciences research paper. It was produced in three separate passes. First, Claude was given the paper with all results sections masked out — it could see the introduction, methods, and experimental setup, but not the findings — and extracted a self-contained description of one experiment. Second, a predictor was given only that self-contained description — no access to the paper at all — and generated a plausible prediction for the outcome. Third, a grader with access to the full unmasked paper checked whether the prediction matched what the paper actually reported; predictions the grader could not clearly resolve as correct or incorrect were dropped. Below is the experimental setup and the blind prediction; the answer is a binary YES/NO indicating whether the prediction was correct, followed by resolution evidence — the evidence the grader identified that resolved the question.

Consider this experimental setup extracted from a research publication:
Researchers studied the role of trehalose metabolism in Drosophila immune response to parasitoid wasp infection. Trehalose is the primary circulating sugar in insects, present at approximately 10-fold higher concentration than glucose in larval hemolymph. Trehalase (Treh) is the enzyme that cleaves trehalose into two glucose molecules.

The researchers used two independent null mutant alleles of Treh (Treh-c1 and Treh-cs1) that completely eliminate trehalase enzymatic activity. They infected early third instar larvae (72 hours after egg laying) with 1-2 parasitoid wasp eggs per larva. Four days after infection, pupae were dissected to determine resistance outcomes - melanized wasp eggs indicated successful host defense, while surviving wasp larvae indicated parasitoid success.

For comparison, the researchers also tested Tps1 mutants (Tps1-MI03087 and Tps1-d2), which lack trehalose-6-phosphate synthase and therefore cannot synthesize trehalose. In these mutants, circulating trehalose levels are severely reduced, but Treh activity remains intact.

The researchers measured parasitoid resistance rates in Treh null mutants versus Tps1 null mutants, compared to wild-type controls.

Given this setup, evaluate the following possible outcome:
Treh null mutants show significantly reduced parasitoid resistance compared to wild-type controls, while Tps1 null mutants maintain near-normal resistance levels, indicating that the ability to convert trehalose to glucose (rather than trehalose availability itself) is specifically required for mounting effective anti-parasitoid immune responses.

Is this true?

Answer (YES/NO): NO